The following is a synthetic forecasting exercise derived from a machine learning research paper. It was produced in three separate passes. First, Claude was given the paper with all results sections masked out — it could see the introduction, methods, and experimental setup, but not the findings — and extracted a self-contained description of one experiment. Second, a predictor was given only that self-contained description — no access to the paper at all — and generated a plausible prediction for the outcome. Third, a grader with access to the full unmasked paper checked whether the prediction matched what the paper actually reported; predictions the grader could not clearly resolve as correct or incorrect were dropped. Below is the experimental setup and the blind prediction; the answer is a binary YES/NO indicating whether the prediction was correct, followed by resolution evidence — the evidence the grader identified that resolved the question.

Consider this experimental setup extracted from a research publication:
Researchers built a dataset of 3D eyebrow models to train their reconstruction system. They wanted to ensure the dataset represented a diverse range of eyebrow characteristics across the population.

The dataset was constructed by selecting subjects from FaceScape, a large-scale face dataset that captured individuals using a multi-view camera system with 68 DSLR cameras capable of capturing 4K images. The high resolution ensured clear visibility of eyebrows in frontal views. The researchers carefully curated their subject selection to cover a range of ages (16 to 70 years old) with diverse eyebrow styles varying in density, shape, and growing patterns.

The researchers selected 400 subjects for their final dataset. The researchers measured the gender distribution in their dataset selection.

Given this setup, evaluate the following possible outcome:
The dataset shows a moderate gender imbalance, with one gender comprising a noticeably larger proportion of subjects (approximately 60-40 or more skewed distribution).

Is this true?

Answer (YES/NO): NO